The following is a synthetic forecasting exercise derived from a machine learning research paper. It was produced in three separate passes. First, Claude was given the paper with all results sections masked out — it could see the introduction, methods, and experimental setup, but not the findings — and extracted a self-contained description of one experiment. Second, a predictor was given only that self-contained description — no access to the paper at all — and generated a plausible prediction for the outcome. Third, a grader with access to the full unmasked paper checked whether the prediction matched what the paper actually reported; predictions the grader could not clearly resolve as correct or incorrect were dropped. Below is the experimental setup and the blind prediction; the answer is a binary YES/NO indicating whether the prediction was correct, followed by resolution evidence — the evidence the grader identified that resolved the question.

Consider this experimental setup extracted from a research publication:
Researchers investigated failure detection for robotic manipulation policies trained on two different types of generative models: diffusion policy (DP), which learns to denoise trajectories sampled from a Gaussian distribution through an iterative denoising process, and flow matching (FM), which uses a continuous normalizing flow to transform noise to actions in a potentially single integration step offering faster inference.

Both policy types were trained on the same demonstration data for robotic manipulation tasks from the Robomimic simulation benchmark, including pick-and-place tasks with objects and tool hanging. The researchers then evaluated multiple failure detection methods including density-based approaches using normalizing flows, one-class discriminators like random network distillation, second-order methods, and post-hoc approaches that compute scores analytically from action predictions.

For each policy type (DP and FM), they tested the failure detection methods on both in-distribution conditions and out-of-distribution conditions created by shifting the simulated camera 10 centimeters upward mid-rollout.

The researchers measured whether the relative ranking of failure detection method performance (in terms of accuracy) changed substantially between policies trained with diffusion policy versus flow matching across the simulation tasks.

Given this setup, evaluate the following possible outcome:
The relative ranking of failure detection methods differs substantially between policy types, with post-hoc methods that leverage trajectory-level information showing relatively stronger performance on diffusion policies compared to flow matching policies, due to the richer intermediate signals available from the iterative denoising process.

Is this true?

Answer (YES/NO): NO